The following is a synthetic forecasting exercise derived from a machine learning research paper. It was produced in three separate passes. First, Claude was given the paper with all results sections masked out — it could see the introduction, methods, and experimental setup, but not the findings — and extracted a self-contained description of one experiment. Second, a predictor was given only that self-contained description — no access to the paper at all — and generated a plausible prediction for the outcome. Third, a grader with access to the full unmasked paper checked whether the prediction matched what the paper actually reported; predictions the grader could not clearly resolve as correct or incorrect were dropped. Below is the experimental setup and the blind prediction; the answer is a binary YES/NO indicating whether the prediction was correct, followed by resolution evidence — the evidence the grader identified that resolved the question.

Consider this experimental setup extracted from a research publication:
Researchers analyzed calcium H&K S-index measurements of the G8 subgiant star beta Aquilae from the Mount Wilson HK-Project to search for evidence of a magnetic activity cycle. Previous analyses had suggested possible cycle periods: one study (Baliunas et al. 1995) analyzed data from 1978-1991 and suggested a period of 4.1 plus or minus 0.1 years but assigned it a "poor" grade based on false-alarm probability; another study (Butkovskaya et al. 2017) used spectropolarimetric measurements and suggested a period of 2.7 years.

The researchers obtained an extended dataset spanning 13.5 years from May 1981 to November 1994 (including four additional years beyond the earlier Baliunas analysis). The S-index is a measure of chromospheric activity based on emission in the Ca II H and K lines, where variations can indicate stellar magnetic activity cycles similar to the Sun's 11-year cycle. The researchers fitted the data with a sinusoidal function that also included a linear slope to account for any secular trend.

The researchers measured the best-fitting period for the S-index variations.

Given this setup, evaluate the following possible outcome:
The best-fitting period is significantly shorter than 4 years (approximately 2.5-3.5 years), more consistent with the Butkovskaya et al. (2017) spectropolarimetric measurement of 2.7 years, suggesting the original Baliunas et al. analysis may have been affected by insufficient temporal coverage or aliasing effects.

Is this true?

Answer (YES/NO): NO